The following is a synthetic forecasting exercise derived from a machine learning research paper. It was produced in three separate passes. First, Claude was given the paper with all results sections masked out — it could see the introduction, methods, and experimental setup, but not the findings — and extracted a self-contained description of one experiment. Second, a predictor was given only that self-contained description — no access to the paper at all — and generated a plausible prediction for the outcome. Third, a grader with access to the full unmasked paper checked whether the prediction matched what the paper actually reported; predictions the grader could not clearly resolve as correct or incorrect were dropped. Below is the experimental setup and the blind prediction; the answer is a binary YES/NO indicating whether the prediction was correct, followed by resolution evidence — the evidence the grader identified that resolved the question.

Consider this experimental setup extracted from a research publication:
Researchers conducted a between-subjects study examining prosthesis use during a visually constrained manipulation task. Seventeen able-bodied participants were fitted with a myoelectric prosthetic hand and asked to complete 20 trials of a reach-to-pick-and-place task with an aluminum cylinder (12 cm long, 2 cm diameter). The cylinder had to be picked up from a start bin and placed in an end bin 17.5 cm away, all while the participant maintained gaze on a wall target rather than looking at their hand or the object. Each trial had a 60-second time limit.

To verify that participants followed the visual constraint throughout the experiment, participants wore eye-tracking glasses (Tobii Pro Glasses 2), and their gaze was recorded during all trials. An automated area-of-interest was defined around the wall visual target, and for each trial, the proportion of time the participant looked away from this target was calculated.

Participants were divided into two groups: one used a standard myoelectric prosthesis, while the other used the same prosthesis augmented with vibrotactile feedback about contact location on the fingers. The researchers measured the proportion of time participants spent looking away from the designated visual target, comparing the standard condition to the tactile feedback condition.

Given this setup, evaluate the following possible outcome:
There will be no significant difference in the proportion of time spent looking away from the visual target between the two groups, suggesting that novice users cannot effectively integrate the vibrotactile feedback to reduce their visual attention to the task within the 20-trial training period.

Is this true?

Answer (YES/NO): YES